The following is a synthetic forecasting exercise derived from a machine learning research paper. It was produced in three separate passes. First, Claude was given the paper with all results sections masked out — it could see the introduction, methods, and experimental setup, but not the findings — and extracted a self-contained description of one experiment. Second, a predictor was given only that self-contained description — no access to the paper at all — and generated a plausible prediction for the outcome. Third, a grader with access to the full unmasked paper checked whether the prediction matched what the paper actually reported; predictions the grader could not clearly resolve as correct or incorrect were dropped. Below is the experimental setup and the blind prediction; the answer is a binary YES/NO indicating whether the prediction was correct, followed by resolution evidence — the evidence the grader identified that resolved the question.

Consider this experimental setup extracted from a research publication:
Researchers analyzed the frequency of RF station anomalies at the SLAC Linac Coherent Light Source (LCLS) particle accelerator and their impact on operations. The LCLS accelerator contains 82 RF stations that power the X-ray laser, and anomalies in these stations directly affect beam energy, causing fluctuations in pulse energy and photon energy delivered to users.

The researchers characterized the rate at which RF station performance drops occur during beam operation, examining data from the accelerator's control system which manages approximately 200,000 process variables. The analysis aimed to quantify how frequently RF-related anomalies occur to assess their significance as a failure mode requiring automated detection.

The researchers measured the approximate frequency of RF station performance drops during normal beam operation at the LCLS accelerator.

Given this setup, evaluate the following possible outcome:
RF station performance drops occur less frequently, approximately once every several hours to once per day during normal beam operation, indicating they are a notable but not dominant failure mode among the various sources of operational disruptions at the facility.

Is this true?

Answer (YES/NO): NO